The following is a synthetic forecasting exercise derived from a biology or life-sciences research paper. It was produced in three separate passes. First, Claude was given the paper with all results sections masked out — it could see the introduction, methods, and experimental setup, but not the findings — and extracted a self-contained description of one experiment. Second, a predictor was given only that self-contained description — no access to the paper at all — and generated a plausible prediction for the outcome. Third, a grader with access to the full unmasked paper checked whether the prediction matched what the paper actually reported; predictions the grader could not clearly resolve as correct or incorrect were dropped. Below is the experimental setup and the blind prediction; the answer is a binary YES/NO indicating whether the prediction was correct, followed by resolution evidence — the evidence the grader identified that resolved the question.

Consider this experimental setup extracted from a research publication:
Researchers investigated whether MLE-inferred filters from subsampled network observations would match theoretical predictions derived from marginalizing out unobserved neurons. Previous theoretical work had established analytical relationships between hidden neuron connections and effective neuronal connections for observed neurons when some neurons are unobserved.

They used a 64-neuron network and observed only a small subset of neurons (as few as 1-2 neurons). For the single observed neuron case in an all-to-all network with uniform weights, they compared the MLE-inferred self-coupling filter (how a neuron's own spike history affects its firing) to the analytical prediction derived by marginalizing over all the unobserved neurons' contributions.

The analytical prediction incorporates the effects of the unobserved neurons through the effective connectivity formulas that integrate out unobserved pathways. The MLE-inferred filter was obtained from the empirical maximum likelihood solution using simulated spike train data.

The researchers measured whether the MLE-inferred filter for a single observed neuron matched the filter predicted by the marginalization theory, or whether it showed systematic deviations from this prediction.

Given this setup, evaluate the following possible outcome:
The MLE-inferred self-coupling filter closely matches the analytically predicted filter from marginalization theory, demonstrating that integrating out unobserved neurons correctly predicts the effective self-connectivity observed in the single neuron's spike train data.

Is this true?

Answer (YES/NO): NO